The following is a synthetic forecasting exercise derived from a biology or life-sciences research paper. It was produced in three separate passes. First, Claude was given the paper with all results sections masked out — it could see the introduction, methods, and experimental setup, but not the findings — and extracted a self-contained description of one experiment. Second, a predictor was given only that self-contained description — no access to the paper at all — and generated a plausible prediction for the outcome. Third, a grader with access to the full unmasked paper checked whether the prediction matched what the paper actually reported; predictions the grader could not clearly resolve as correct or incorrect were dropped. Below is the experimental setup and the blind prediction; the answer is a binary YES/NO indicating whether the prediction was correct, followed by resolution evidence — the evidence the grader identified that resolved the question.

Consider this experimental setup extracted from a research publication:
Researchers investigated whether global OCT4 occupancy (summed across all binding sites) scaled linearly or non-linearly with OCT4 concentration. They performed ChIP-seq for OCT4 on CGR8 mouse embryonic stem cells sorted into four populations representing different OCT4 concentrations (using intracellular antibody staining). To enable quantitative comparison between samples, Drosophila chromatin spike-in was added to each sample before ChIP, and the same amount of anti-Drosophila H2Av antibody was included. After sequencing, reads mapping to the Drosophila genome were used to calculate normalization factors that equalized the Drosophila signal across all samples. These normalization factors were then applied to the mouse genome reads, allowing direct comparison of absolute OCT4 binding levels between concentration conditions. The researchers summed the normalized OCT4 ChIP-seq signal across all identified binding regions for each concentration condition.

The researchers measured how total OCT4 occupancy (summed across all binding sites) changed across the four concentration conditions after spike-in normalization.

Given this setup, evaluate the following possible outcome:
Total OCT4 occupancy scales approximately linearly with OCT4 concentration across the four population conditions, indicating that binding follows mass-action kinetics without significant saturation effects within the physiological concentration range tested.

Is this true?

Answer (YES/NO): NO